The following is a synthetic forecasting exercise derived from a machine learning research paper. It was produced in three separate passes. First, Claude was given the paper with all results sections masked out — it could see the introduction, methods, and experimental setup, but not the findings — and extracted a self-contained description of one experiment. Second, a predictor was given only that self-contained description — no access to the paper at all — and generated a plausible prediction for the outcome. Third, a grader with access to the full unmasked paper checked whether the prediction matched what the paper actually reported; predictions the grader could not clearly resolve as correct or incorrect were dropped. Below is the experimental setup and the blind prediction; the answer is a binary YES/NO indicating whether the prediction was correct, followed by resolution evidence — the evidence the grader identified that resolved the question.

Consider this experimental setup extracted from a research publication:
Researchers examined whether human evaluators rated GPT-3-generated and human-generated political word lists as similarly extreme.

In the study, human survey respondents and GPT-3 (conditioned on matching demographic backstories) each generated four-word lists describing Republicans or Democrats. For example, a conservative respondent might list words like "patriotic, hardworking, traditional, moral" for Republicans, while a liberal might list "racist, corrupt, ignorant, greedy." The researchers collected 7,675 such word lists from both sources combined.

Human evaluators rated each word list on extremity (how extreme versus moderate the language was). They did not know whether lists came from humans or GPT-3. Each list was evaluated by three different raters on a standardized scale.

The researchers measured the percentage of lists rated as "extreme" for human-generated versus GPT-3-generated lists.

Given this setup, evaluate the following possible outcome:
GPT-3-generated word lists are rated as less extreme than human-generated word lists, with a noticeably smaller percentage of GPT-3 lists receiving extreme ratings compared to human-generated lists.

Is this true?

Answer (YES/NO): NO